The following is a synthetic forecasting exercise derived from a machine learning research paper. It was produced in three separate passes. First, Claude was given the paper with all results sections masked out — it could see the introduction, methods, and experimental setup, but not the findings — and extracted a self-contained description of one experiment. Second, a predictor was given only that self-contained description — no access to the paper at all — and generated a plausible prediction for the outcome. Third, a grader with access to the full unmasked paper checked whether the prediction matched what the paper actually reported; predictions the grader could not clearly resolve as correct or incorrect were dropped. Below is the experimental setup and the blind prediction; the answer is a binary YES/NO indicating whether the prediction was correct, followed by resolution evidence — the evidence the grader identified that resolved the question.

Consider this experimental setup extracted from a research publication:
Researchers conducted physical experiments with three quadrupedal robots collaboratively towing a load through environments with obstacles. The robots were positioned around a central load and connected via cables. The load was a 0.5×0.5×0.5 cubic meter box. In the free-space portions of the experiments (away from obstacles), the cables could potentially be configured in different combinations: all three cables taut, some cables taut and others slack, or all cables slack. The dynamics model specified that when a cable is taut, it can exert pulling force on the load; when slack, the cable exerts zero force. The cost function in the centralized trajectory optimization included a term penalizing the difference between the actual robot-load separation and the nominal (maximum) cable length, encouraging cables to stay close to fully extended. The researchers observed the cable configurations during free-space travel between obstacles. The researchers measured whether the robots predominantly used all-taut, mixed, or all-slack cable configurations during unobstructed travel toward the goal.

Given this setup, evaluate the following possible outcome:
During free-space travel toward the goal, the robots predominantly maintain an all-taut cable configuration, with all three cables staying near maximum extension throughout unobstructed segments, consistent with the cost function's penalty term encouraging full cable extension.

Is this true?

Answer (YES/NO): YES